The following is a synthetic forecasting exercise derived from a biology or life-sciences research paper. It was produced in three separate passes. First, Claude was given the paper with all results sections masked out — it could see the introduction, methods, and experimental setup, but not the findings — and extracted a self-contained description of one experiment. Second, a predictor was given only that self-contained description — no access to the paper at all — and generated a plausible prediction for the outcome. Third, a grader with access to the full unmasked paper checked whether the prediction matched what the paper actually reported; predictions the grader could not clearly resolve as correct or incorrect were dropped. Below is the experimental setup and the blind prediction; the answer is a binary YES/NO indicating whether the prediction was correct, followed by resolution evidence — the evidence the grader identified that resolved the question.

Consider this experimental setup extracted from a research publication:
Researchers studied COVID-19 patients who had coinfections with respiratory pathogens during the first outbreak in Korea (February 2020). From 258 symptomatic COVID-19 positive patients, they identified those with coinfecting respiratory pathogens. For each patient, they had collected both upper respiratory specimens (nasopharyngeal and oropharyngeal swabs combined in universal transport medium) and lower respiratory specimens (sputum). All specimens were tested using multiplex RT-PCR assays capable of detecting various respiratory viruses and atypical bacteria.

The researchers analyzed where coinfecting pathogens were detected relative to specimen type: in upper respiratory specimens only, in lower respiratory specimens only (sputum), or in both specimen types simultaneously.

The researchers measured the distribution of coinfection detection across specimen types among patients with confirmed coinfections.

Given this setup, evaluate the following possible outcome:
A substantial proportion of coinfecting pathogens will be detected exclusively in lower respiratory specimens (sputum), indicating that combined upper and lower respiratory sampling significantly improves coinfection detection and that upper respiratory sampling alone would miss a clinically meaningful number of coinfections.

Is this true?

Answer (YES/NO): NO